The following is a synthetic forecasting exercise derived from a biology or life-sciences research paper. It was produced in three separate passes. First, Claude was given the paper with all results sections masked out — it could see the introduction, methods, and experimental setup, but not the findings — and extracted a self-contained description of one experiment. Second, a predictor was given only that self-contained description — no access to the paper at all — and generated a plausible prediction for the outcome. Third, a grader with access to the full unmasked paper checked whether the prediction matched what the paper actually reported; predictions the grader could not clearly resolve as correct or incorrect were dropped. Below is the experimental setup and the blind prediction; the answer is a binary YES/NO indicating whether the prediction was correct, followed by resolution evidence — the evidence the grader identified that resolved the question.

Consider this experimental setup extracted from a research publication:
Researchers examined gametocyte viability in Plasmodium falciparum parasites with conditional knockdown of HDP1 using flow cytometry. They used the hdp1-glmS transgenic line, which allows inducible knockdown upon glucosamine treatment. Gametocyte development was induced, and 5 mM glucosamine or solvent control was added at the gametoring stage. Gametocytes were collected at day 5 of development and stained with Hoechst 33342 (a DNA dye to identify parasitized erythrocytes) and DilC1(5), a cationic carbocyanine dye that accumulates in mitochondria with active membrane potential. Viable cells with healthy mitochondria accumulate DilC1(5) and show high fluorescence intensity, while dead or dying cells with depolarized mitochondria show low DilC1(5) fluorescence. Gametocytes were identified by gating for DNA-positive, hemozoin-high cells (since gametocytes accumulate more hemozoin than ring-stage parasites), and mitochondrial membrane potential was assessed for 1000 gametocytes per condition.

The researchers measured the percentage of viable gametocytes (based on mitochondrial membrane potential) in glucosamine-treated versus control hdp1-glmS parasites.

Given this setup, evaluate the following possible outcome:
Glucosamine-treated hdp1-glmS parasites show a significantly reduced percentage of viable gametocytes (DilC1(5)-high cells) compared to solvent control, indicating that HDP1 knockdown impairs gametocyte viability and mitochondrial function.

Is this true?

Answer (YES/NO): YES